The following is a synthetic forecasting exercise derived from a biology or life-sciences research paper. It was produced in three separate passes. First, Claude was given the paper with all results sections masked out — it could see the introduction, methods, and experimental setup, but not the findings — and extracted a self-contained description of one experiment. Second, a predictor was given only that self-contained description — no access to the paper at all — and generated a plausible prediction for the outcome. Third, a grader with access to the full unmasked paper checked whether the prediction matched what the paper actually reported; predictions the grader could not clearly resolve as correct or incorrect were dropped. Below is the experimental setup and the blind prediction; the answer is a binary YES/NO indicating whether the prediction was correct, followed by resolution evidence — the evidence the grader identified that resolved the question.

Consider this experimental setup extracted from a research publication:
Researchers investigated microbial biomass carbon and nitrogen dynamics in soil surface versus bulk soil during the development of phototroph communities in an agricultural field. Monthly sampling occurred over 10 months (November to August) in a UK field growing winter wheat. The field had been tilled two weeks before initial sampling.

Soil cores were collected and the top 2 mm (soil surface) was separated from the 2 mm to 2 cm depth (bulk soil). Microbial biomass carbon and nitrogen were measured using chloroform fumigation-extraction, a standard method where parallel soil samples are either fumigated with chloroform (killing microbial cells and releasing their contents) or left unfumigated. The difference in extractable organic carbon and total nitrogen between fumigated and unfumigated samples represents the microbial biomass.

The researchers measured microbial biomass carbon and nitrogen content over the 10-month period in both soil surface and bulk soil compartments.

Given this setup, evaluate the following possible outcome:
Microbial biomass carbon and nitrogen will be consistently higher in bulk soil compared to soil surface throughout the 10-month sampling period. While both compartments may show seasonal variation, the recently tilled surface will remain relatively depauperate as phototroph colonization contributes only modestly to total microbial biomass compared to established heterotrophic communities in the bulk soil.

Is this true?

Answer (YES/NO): NO